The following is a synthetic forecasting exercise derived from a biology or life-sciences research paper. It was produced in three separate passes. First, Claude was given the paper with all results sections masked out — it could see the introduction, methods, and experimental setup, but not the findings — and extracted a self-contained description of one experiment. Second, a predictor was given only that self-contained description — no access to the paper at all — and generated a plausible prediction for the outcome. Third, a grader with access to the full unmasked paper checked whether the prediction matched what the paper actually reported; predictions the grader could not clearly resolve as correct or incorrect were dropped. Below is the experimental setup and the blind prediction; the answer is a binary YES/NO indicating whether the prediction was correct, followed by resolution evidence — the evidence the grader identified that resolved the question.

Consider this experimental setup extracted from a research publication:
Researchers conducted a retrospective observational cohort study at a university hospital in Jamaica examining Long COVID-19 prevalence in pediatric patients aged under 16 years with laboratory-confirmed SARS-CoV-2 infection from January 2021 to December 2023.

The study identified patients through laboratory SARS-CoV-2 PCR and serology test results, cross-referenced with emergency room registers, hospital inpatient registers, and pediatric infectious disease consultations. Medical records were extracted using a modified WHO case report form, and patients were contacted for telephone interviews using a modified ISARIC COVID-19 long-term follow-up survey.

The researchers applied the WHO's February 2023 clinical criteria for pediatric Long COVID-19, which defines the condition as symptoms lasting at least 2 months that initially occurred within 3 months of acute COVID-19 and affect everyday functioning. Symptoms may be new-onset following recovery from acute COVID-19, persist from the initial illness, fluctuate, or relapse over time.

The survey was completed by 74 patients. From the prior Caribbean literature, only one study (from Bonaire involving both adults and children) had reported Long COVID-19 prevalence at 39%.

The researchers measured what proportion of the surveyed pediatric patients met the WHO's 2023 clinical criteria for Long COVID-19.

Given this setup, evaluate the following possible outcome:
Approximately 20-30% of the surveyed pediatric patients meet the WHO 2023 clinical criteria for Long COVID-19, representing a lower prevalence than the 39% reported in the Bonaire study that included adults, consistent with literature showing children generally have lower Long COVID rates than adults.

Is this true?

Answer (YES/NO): NO